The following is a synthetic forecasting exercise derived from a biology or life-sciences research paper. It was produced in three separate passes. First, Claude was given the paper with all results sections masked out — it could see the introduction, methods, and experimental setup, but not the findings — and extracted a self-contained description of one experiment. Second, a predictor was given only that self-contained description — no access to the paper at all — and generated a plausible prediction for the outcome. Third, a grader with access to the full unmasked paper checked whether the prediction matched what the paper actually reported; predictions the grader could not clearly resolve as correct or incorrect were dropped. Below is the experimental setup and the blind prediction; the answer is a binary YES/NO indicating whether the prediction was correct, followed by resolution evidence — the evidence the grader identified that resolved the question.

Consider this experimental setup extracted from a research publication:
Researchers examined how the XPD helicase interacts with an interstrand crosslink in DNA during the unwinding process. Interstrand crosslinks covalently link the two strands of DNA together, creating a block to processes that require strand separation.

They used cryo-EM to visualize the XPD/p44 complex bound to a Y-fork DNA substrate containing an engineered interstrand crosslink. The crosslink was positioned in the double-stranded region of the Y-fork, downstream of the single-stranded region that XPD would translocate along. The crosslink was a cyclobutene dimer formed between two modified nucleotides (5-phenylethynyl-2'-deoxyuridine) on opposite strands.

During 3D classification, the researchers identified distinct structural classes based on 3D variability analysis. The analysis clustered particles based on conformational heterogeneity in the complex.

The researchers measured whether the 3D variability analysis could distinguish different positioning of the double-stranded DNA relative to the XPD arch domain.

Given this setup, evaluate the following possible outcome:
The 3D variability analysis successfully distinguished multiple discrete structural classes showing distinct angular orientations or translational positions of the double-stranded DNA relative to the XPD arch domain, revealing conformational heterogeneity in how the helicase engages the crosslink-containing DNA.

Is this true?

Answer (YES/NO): NO